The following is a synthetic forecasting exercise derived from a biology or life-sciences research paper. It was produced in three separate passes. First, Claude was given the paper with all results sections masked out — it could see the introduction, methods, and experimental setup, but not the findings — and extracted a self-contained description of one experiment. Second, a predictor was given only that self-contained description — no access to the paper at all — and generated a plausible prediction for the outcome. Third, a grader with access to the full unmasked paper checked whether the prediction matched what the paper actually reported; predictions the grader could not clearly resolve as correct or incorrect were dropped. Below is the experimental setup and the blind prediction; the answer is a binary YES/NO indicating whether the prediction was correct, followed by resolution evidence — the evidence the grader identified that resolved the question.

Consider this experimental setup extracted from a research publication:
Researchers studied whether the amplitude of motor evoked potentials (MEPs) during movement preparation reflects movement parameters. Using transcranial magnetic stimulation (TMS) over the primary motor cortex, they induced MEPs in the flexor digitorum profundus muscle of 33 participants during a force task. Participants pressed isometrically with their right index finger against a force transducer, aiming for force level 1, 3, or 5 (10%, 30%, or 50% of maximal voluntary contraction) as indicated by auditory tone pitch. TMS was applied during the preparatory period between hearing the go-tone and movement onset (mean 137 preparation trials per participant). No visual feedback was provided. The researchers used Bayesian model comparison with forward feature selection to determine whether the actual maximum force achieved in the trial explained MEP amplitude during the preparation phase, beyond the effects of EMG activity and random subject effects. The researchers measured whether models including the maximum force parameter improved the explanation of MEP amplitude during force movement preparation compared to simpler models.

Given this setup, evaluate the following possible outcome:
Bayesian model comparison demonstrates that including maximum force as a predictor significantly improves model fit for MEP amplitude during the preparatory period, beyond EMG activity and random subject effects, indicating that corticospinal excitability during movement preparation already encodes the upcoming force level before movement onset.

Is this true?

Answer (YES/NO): YES